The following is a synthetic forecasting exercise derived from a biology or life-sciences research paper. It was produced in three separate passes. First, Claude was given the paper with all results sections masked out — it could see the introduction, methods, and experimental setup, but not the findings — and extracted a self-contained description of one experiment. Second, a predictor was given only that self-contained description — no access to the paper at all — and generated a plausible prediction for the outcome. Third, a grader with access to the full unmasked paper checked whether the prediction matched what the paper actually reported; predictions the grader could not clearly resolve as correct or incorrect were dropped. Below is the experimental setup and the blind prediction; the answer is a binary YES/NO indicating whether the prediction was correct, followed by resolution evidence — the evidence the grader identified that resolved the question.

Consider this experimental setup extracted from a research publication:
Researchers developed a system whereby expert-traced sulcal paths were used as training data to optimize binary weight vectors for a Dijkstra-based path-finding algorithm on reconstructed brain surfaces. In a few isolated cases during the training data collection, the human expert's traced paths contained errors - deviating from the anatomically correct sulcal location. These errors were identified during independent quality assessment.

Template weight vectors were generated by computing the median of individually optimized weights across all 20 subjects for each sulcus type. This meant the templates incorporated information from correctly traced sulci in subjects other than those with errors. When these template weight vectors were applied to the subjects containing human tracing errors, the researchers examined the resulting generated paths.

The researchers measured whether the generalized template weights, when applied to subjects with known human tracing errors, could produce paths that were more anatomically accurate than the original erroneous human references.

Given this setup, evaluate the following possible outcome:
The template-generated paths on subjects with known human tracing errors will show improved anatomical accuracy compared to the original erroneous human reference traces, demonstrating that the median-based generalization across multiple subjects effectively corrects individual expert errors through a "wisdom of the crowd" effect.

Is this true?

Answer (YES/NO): YES